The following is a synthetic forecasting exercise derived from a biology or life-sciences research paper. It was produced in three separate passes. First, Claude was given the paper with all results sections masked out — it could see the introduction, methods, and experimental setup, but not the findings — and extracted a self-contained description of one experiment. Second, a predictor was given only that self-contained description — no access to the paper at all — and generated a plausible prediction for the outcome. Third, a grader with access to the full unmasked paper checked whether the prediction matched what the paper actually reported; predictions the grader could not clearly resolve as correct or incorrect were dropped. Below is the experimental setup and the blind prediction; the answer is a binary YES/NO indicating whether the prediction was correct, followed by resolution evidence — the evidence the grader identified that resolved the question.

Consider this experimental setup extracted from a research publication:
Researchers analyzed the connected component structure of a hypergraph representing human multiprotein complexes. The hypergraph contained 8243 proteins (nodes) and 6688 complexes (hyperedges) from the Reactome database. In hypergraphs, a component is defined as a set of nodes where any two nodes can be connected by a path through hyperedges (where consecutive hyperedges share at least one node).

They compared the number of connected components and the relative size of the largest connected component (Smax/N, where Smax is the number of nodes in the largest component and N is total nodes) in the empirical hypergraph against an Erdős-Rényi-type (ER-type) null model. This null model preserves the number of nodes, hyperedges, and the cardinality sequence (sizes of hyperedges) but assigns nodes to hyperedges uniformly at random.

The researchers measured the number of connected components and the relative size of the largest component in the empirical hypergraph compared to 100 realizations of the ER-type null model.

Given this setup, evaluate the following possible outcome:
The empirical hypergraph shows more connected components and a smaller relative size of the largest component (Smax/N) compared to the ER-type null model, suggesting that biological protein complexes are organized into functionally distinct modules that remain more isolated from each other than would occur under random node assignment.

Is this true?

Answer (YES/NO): YES